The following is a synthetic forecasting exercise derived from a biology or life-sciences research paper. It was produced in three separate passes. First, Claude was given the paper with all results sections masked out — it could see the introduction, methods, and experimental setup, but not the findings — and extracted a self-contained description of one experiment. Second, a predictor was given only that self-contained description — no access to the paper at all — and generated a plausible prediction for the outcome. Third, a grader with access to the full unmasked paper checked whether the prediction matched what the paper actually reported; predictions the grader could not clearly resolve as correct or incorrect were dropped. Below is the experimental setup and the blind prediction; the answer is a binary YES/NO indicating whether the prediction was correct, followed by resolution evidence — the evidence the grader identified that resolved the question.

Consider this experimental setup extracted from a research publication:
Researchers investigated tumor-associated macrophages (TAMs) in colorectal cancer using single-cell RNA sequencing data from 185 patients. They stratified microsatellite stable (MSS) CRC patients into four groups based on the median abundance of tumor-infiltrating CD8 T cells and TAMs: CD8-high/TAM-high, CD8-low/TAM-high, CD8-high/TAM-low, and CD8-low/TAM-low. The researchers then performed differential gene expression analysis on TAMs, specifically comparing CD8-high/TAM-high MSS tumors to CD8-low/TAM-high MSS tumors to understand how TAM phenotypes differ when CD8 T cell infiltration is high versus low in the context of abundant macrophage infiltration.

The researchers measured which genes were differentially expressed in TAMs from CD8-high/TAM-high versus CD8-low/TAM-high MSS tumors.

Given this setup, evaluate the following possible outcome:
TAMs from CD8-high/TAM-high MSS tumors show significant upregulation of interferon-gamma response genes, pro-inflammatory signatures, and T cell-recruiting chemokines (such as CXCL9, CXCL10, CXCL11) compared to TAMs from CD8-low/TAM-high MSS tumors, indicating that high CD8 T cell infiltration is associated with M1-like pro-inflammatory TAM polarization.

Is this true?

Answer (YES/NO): YES